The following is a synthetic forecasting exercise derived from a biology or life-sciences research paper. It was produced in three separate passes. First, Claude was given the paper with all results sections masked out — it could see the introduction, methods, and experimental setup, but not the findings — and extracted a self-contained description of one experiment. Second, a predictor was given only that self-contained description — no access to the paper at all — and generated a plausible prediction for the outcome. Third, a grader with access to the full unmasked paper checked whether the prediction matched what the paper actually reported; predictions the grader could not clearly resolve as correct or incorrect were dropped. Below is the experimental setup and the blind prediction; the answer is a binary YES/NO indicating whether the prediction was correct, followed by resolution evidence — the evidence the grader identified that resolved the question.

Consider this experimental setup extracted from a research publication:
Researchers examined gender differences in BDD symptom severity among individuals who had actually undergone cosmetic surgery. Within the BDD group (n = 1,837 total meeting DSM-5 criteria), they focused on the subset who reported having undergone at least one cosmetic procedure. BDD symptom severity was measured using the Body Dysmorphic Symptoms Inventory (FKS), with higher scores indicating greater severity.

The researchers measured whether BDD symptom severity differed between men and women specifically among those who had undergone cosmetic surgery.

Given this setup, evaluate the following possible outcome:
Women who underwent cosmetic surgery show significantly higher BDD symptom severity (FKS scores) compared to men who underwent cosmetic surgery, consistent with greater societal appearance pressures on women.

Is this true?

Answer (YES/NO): NO